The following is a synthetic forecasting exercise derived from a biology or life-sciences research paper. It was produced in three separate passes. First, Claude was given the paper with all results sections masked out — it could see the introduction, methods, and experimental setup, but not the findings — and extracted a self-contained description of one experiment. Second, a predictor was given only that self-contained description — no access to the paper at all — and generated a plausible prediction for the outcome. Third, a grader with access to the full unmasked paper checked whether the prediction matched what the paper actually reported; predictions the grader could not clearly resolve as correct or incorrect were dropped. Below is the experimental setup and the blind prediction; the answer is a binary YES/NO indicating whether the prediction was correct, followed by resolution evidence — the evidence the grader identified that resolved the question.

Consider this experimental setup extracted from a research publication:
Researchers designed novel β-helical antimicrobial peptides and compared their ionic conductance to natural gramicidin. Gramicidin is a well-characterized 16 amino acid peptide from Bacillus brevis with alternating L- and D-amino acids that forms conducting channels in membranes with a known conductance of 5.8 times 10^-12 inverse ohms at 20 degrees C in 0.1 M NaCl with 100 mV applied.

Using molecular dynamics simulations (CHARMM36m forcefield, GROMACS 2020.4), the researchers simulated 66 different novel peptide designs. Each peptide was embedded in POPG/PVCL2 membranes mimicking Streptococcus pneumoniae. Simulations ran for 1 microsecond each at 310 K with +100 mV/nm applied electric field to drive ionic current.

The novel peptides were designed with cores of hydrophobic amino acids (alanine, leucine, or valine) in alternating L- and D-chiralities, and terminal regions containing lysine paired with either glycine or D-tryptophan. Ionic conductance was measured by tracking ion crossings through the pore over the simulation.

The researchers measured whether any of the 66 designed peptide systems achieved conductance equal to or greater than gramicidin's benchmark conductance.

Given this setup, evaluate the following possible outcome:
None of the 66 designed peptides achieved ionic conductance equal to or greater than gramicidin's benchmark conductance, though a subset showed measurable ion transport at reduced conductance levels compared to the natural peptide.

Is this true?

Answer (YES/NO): YES